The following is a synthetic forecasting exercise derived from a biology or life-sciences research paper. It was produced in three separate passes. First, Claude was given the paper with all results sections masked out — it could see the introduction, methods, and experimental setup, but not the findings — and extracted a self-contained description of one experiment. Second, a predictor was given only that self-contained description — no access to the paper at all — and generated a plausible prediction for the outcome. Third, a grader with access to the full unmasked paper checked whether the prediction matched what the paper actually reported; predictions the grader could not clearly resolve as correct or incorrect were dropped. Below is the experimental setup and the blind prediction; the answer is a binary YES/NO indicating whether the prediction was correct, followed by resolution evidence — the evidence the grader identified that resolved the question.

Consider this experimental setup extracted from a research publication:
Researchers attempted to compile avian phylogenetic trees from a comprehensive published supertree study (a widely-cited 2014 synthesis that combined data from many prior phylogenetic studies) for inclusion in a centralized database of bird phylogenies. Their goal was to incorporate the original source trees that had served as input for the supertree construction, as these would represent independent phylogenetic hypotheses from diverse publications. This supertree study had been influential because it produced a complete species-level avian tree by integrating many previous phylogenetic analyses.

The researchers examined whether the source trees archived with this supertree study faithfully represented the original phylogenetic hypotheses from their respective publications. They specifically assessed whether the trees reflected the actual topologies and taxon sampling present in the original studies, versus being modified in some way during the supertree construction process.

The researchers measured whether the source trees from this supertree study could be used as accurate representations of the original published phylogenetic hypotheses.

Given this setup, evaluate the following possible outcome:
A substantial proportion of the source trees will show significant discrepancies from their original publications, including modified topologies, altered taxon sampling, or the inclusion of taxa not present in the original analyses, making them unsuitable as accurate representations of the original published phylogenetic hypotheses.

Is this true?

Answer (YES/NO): YES